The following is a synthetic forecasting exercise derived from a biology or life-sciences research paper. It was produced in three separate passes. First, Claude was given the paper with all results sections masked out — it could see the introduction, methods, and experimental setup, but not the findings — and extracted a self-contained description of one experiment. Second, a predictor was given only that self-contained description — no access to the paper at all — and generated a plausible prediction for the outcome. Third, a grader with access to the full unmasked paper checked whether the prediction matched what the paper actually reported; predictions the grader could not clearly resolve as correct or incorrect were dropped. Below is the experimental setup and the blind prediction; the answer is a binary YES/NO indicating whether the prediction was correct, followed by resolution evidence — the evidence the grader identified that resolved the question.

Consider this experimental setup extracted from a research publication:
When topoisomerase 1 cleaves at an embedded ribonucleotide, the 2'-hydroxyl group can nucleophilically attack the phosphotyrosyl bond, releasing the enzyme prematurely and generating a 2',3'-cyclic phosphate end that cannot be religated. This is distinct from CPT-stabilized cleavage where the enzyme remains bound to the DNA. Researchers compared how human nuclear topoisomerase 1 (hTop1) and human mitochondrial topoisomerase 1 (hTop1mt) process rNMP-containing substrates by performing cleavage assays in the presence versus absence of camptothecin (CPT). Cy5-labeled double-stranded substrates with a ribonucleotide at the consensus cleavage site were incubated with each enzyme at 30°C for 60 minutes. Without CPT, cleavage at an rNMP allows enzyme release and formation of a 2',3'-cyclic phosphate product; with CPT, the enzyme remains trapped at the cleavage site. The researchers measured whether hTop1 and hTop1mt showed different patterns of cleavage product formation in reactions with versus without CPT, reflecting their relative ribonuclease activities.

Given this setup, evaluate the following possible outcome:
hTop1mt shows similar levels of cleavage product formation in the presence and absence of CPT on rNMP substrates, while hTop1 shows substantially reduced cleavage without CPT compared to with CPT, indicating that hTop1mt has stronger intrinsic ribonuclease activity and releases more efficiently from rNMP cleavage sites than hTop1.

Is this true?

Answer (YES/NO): NO